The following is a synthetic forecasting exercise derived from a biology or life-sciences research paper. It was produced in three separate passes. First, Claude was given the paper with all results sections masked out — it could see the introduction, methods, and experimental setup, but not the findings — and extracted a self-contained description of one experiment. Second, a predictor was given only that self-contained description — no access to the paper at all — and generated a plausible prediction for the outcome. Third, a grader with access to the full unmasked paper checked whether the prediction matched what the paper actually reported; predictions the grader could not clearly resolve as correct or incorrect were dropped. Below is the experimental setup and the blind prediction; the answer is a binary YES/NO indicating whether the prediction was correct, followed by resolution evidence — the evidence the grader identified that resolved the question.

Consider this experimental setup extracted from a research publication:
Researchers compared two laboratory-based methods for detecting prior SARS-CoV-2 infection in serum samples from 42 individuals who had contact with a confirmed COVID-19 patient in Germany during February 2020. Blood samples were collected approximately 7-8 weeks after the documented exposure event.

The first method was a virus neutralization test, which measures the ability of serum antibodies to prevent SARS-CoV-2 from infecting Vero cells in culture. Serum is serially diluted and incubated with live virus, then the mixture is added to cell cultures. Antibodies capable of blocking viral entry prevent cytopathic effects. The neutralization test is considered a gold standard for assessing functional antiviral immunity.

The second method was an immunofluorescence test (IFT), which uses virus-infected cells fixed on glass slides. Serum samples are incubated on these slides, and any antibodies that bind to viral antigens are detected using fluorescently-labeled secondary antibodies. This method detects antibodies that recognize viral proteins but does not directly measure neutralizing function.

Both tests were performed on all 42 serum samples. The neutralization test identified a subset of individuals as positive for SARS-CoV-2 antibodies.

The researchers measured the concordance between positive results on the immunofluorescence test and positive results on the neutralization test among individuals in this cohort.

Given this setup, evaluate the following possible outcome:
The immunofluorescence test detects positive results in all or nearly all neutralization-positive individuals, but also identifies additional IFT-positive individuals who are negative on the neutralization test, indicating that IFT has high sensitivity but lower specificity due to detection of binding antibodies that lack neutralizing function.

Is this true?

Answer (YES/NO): NO